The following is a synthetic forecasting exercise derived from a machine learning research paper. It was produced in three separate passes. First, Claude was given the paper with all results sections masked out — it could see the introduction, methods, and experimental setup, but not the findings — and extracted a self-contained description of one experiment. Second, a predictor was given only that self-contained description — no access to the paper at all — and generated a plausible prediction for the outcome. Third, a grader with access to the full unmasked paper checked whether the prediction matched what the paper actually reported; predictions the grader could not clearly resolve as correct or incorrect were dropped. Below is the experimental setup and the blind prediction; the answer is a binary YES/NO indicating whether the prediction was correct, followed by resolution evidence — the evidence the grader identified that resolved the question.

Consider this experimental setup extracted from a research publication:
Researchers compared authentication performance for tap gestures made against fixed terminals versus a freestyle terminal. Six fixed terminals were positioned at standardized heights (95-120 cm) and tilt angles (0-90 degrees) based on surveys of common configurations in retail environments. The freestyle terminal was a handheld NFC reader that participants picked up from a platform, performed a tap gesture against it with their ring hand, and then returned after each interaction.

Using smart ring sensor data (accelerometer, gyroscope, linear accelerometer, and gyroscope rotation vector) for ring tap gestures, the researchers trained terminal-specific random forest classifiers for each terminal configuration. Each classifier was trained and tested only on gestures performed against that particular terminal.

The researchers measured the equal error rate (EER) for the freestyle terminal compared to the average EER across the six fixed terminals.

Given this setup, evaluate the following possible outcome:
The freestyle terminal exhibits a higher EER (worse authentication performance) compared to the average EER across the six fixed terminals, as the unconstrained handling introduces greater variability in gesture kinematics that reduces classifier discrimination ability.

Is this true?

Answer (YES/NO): YES